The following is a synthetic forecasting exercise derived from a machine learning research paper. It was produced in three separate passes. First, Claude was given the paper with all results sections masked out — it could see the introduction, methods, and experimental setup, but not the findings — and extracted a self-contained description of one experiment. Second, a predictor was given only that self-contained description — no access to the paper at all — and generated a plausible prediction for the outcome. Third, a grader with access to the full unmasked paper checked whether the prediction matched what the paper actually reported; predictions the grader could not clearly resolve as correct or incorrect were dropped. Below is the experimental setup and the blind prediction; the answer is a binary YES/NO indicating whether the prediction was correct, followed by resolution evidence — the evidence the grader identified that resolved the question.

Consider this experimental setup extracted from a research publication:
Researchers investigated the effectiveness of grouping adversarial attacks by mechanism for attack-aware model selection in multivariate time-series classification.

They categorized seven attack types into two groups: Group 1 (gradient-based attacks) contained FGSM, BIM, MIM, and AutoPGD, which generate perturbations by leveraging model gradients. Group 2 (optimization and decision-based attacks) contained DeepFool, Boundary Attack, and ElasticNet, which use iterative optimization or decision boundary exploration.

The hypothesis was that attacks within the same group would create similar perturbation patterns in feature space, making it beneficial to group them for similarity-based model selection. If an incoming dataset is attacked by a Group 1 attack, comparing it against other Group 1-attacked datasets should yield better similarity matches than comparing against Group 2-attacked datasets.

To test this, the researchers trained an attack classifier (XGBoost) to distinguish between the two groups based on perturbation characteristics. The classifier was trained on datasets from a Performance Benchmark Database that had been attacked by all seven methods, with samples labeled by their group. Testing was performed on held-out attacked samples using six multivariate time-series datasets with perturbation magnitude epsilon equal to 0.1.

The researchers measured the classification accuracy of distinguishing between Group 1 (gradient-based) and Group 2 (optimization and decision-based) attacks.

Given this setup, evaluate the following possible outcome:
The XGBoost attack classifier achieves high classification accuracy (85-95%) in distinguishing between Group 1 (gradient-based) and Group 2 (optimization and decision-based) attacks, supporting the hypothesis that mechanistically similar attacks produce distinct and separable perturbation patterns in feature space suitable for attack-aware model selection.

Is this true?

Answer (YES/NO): YES